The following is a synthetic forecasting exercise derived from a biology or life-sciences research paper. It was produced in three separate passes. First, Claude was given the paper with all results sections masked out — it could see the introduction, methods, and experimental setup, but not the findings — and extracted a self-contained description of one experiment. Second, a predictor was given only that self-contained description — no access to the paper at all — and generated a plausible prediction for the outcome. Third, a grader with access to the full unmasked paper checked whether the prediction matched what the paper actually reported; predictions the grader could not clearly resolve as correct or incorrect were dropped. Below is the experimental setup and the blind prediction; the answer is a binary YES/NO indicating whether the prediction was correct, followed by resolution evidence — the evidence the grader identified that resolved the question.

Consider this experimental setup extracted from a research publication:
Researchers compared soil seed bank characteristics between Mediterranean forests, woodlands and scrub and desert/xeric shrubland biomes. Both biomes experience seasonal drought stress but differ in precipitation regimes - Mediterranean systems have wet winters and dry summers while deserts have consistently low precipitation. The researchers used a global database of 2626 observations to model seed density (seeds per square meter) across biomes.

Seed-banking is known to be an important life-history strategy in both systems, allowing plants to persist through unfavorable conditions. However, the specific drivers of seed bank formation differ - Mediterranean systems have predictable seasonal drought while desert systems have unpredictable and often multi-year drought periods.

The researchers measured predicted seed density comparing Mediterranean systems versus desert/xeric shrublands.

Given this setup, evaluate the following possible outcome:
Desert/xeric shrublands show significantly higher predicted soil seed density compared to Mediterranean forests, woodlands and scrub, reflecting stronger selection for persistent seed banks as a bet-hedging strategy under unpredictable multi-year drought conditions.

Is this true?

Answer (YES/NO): NO